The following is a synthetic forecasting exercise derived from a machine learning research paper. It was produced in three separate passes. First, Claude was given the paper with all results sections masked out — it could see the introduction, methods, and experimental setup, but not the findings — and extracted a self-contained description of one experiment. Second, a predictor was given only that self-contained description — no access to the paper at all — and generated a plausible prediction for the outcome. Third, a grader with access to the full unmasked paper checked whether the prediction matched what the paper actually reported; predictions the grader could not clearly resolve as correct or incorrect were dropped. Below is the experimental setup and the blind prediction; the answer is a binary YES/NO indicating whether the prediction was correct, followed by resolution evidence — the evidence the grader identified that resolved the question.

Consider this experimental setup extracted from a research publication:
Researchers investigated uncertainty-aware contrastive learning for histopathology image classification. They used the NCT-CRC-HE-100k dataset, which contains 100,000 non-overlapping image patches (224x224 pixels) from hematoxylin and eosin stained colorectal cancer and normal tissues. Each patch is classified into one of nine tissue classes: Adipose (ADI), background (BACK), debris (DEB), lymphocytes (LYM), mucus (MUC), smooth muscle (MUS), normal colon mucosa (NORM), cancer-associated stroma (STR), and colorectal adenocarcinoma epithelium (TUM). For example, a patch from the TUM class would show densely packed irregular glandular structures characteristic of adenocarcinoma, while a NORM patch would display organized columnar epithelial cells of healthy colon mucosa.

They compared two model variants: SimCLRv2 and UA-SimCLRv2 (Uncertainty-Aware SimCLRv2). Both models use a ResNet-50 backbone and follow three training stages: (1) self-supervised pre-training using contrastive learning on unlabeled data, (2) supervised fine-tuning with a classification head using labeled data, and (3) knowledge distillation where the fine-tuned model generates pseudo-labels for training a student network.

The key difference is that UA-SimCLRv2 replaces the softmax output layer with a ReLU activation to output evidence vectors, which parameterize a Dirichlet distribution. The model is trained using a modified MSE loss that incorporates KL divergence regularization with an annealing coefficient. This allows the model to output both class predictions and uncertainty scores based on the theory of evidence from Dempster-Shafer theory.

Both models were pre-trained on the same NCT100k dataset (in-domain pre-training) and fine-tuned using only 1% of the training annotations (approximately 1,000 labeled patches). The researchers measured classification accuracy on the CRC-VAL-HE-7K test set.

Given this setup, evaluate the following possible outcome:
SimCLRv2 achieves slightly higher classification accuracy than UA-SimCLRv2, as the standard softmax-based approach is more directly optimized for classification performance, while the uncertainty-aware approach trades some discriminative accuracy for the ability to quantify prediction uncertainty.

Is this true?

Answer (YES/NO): NO